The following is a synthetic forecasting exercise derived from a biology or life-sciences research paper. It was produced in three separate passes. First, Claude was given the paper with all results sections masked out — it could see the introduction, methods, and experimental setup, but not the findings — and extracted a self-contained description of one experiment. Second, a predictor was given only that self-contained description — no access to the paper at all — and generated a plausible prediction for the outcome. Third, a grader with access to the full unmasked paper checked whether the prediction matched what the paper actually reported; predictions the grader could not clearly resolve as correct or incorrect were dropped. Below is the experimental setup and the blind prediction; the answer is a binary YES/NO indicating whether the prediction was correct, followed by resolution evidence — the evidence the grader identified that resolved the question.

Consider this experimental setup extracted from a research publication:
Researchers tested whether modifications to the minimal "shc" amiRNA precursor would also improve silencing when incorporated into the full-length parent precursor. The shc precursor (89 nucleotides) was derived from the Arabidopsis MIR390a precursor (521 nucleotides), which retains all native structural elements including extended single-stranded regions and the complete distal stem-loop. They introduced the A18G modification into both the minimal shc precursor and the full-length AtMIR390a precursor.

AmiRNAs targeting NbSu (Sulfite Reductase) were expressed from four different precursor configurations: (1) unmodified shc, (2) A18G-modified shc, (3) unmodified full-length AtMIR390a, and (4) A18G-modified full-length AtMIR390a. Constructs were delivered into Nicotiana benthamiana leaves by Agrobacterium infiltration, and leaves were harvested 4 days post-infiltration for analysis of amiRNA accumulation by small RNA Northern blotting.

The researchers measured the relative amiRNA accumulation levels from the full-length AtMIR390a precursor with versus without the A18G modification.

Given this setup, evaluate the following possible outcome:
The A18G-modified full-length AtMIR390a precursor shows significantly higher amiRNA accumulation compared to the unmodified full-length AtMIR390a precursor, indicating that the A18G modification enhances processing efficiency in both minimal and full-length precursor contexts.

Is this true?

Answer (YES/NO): YES